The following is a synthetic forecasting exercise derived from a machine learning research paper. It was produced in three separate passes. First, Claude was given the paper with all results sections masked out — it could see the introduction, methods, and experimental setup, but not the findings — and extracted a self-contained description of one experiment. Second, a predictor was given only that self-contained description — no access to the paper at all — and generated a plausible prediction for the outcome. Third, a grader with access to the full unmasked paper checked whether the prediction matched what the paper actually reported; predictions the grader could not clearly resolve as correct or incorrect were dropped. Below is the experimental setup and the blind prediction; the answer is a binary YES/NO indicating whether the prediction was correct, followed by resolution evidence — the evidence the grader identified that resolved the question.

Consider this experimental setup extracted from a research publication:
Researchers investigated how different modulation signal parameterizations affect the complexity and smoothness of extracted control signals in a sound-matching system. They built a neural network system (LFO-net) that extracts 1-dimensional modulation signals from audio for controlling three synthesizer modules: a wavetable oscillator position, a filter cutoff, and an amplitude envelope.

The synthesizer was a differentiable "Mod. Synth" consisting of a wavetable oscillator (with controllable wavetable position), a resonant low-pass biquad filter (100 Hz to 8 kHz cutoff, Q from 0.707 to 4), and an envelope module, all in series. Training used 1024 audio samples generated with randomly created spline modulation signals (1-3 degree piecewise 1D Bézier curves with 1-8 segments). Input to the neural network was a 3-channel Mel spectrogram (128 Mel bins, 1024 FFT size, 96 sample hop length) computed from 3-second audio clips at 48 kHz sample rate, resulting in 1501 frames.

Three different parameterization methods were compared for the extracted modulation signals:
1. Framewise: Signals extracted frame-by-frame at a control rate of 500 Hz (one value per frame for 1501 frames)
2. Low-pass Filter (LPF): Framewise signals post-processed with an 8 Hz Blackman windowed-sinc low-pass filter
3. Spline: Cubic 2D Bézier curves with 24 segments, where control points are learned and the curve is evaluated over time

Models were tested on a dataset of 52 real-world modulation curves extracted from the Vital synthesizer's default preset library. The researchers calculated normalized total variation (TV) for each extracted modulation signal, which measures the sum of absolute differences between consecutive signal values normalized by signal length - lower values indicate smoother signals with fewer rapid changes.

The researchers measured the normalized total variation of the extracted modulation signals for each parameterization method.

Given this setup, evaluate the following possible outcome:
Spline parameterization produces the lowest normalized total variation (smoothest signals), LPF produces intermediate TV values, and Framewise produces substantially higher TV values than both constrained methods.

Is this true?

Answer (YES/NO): YES